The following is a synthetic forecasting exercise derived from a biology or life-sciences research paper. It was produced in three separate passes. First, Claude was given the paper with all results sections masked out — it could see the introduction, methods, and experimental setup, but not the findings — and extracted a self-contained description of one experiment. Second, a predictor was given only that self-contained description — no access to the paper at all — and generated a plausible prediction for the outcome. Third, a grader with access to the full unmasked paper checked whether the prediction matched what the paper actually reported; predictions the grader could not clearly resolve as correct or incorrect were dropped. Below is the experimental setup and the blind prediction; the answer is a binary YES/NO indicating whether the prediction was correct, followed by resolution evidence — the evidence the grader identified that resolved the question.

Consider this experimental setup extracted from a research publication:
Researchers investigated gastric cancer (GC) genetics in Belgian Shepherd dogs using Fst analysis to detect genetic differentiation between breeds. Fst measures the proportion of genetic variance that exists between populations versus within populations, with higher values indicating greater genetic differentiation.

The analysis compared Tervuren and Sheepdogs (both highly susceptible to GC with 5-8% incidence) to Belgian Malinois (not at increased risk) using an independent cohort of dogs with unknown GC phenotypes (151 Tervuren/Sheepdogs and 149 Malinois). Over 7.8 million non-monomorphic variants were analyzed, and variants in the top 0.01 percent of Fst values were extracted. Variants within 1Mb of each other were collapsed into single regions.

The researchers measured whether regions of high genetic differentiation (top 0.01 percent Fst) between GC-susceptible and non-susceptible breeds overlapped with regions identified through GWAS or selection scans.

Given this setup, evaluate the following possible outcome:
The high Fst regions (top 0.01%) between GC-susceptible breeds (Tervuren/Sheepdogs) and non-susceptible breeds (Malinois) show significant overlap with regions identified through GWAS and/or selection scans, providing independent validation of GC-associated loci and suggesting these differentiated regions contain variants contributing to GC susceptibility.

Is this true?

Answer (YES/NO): YES